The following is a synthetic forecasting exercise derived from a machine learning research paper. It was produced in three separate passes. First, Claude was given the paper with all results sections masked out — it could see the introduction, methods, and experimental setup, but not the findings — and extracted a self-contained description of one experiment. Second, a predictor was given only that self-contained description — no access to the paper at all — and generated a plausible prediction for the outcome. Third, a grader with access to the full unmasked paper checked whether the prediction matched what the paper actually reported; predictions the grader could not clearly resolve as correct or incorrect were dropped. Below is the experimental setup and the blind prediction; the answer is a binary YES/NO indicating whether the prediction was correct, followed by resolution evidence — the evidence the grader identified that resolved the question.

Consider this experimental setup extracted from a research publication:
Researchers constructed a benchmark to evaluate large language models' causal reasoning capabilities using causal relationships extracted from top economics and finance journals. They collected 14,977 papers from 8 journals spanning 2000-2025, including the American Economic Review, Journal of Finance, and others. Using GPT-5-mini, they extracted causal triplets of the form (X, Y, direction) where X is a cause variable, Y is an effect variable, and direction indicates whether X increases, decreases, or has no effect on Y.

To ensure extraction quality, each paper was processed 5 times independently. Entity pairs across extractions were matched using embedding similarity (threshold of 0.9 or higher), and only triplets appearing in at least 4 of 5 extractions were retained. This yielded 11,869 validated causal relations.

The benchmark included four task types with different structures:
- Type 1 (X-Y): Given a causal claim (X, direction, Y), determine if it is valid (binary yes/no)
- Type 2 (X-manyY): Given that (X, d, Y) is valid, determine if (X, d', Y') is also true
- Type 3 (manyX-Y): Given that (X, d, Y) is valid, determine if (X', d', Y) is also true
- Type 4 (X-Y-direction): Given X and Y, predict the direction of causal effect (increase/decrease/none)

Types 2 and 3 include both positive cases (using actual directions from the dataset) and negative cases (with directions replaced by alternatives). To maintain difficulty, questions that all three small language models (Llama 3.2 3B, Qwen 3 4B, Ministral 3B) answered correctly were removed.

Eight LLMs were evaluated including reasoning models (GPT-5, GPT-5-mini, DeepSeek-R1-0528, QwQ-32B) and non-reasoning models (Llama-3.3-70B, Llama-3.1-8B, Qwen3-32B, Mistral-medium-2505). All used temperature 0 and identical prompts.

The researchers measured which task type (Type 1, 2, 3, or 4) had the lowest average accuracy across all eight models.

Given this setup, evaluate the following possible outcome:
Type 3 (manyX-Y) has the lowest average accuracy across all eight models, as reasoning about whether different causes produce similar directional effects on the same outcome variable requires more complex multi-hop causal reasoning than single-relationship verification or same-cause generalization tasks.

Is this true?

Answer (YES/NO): YES